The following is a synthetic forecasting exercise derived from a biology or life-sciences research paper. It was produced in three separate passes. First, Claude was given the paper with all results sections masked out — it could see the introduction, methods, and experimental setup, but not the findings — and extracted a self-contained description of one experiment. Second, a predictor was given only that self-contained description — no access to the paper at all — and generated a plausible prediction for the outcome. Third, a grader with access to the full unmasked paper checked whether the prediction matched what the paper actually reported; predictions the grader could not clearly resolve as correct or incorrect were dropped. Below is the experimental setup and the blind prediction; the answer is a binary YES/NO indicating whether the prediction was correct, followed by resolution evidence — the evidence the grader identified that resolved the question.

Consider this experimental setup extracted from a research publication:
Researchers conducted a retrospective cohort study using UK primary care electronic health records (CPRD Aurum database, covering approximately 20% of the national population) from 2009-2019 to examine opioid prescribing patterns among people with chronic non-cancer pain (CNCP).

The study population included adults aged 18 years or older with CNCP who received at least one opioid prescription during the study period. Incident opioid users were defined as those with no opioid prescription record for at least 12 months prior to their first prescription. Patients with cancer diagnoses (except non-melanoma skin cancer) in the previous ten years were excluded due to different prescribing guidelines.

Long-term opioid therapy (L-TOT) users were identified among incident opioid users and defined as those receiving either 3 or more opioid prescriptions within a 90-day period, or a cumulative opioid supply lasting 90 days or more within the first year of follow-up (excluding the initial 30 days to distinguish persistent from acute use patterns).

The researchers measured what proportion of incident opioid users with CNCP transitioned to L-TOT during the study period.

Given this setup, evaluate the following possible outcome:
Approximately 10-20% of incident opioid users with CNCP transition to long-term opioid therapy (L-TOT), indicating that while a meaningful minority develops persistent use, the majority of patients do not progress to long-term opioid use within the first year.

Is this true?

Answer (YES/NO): YES